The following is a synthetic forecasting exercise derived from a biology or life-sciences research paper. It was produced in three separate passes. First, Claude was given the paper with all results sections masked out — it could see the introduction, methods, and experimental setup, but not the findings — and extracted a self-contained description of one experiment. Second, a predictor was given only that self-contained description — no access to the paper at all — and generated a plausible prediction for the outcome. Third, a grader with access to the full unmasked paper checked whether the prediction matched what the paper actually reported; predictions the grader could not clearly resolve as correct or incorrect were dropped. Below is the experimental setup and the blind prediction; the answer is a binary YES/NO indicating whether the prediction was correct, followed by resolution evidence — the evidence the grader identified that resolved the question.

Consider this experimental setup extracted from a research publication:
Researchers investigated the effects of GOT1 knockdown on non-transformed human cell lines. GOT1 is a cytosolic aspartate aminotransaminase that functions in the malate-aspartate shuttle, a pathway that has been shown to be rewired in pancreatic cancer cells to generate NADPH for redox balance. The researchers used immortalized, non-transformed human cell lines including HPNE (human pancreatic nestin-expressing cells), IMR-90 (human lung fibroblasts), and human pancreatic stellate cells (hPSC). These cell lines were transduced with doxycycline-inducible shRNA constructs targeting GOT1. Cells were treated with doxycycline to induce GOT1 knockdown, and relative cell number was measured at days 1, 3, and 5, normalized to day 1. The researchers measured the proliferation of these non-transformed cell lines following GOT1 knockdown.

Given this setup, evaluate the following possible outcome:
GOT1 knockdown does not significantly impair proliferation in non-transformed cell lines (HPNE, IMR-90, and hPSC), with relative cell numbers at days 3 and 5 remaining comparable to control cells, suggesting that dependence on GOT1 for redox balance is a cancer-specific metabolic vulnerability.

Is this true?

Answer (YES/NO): YES